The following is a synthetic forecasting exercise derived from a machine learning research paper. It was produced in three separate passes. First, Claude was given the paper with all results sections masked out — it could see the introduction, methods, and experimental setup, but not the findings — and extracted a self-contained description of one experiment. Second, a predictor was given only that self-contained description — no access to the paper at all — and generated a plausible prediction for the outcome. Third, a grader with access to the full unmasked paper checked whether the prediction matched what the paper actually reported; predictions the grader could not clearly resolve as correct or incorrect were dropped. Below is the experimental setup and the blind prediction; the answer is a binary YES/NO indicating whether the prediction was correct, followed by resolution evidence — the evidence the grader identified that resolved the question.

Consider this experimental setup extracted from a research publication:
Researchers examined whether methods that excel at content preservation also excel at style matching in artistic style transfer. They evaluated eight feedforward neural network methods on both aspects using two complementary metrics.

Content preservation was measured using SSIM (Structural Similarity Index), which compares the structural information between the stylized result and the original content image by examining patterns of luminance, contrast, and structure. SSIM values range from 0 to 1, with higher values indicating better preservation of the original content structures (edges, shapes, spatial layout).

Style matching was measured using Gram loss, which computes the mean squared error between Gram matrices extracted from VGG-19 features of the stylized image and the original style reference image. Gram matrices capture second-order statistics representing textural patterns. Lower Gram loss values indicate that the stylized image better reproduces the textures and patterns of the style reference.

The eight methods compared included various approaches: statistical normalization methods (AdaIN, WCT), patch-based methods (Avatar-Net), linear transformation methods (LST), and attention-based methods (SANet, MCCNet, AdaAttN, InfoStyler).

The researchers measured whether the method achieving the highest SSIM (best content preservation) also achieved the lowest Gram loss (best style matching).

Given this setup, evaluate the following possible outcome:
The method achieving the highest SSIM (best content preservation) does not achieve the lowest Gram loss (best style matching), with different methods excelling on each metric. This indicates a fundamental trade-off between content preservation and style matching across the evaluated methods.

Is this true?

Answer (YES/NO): YES